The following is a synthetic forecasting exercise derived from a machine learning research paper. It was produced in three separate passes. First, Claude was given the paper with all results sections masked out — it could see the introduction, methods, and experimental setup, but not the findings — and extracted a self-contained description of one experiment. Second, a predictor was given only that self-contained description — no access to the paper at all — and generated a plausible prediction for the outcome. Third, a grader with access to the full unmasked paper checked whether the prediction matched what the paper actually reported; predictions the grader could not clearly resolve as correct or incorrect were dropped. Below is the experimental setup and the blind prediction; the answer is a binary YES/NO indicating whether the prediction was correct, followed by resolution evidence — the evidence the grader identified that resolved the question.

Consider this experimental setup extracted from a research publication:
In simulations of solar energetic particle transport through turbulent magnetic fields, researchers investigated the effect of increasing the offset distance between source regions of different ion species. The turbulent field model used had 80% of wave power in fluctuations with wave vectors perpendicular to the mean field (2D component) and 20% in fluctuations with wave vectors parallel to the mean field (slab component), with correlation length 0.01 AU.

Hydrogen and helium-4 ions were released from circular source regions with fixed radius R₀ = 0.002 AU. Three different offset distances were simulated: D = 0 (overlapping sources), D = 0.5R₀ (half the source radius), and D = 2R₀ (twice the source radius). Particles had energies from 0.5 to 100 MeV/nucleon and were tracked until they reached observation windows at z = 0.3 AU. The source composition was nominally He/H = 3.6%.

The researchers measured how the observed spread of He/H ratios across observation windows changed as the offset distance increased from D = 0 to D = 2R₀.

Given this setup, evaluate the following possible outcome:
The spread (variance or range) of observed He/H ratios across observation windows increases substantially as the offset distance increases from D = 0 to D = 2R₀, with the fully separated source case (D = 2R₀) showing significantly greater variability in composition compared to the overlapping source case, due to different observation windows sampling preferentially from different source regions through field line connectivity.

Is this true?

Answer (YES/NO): YES